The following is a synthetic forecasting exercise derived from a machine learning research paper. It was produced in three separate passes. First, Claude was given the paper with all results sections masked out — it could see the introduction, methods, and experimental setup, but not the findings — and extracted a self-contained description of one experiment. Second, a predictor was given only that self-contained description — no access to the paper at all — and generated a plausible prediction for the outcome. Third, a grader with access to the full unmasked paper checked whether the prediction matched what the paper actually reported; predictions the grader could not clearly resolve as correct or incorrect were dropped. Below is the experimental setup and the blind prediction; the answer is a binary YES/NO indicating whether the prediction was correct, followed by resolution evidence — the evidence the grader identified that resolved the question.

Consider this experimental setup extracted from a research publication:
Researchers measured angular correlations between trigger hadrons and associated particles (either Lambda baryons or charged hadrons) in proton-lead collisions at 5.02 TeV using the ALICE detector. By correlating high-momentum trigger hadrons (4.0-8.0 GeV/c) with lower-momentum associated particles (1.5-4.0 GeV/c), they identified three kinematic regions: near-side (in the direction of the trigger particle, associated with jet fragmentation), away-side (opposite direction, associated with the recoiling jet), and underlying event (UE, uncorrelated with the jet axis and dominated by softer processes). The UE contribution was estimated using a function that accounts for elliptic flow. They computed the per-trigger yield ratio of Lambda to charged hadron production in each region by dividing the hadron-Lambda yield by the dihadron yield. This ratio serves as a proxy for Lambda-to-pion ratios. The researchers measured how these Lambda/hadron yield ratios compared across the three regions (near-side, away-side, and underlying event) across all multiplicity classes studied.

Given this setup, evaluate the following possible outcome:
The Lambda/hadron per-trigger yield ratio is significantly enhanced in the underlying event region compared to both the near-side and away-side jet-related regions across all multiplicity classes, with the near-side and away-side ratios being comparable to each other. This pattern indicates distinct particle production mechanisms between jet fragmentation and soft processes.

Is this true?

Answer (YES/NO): NO